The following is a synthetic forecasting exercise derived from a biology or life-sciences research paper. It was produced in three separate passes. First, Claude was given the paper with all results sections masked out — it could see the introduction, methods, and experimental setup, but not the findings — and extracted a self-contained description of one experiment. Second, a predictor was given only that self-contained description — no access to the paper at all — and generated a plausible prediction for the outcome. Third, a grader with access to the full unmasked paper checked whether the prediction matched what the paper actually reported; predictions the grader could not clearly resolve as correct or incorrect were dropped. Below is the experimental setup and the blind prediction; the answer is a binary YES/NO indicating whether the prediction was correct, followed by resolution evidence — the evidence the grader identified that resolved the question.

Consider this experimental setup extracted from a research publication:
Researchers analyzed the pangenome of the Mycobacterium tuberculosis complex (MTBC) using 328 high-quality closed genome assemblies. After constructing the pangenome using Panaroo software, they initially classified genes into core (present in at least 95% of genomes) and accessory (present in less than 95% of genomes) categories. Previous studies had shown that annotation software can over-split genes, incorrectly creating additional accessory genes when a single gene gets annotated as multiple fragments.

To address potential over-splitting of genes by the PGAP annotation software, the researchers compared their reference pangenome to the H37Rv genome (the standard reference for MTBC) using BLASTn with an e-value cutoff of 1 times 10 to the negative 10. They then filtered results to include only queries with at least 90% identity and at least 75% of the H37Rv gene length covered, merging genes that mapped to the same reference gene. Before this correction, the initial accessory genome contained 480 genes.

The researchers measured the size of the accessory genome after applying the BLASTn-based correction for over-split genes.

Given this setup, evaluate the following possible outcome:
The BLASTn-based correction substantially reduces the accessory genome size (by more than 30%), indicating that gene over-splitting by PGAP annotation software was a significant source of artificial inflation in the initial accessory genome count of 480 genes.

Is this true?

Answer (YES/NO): NO